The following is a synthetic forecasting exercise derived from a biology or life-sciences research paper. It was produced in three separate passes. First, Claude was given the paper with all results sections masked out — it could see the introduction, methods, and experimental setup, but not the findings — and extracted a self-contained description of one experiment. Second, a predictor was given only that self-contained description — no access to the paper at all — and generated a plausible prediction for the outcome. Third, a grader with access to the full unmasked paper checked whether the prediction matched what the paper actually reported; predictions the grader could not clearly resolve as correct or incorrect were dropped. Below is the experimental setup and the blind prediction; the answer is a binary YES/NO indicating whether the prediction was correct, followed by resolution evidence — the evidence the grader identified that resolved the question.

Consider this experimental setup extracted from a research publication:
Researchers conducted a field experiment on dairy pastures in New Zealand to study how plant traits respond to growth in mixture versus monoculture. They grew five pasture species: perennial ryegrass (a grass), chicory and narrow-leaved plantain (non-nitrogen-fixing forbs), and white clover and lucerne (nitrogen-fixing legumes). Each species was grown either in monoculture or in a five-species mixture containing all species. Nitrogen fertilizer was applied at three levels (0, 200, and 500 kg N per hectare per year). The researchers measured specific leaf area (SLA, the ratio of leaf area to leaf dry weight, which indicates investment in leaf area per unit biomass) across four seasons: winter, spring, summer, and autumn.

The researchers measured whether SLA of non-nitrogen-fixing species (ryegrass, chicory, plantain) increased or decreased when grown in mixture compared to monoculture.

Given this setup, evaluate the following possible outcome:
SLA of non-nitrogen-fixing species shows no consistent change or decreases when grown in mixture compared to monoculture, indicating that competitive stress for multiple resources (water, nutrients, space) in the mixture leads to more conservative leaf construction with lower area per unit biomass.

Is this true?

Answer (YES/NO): NO